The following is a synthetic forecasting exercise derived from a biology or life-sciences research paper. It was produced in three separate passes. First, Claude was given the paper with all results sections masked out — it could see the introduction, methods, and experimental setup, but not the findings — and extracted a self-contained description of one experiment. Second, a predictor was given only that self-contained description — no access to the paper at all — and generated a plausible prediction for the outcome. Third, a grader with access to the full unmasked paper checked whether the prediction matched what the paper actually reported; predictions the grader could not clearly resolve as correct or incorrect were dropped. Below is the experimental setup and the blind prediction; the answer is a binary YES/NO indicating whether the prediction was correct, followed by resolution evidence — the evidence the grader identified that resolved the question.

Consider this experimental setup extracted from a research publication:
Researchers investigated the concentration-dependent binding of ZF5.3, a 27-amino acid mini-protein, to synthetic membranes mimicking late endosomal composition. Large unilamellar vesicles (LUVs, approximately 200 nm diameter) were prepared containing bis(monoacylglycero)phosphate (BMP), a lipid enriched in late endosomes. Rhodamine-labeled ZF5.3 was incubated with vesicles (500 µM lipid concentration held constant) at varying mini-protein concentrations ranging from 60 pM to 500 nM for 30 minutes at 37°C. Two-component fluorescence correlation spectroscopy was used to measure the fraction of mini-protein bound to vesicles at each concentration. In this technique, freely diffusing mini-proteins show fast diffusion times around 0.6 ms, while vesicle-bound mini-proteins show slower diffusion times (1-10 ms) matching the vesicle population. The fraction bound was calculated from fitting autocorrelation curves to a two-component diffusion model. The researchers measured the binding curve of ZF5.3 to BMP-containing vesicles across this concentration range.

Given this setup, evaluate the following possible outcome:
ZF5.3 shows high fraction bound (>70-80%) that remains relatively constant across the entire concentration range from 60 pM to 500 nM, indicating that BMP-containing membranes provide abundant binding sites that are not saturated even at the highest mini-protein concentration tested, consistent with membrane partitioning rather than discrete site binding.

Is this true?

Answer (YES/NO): NO